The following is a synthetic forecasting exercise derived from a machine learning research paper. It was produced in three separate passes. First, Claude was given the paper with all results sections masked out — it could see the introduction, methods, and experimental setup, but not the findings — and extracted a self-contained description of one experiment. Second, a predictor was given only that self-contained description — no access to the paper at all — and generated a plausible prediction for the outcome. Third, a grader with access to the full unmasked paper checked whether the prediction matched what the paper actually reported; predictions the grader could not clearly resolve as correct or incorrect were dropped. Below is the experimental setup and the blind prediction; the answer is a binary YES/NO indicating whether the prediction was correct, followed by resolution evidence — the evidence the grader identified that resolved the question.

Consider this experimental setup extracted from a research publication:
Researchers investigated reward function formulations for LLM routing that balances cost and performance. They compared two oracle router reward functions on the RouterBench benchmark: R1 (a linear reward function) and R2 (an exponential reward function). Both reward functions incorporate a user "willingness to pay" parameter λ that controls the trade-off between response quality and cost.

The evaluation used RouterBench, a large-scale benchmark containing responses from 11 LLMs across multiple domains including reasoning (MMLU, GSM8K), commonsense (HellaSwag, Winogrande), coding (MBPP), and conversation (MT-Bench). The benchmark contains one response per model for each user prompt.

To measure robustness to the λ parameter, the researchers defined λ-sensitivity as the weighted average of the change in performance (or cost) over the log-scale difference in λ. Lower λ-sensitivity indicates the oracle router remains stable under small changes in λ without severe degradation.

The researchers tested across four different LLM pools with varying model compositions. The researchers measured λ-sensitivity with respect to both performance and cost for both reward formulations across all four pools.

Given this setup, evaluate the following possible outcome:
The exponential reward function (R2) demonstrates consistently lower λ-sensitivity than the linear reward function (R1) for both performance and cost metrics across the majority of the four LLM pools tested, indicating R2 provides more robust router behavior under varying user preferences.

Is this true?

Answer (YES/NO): YES